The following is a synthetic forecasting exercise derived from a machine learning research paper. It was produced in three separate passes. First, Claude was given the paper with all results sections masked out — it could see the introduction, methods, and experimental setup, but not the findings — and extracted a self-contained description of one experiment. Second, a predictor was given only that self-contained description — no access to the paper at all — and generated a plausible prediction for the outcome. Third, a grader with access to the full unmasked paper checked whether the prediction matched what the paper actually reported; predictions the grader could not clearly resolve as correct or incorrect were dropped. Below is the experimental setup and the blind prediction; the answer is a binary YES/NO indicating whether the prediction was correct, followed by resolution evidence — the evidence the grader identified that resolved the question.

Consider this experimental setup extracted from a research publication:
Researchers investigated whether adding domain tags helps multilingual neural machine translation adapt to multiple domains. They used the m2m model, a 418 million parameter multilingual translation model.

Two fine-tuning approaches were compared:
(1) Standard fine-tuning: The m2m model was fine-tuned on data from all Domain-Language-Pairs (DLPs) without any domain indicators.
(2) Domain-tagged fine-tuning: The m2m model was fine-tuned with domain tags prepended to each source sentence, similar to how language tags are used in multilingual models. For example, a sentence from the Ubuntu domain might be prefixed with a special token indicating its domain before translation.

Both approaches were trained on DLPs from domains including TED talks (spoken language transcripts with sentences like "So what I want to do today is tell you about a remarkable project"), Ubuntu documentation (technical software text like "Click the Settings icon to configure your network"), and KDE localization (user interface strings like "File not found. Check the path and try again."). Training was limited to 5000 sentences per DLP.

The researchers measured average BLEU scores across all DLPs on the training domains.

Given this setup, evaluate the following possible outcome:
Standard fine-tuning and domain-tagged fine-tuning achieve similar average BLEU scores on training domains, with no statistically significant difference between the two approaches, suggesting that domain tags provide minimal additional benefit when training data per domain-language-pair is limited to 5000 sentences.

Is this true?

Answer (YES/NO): NO